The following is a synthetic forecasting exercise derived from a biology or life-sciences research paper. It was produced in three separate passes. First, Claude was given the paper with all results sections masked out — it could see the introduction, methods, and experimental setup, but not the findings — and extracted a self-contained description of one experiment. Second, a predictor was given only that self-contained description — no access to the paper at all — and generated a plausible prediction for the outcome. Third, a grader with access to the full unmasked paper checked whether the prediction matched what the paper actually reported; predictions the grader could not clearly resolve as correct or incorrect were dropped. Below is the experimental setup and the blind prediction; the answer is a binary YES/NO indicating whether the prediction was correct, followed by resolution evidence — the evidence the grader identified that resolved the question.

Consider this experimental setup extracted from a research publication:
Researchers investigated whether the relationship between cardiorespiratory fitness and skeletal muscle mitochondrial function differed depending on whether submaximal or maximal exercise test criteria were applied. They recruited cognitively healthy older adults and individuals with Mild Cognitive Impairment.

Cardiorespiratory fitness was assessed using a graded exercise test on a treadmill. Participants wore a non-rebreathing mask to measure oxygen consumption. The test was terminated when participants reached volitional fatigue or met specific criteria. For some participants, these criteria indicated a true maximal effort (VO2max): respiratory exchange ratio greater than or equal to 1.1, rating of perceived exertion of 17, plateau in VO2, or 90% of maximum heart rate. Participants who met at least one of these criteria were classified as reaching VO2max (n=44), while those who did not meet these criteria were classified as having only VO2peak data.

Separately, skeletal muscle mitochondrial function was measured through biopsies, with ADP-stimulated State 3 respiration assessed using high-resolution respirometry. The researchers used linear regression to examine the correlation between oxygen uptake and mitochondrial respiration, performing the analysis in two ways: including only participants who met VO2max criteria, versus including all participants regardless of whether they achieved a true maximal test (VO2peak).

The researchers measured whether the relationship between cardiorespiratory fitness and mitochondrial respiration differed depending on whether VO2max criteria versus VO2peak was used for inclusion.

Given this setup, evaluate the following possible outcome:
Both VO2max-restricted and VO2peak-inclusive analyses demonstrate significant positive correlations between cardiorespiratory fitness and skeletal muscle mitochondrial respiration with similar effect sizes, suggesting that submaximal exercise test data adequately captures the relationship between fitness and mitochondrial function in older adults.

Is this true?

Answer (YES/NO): NO